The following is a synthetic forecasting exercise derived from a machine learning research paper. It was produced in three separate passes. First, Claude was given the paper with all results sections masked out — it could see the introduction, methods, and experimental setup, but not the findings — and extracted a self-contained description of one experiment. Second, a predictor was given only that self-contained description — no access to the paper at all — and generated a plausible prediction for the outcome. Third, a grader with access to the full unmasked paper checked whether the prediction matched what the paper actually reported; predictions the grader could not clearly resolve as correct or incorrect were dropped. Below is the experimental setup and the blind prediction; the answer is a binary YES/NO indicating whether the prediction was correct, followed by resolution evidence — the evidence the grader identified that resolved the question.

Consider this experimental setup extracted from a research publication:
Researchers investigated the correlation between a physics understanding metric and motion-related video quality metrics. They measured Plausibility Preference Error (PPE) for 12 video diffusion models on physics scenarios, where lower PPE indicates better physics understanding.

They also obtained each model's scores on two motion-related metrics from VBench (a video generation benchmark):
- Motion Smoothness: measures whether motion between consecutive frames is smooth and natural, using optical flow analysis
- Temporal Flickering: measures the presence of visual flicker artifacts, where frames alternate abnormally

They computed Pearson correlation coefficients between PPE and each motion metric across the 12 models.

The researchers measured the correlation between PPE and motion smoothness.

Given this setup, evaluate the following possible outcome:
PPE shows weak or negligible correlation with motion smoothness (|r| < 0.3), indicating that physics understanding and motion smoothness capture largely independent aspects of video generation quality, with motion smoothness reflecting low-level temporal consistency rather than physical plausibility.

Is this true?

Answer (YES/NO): NO